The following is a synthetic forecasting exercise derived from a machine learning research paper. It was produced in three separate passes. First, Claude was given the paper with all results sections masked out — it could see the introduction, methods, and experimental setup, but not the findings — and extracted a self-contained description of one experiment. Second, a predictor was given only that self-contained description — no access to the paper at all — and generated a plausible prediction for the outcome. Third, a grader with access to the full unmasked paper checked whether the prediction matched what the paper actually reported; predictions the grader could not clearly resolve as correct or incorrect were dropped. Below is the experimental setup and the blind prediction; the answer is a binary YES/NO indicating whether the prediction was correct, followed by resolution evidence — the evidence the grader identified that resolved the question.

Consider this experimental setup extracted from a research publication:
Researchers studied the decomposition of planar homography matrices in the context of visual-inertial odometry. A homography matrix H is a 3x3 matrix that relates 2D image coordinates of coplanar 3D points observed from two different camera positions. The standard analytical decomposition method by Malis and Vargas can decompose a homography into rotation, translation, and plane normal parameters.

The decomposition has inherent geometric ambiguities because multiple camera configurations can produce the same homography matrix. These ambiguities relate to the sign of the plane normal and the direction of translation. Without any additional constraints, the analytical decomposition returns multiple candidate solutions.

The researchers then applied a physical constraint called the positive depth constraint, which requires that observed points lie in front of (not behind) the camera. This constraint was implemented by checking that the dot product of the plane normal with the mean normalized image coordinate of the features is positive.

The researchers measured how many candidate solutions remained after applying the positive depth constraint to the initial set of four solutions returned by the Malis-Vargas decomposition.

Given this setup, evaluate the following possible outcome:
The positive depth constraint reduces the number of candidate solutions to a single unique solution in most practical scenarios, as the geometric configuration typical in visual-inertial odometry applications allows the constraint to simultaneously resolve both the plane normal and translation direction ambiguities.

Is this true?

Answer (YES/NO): NO